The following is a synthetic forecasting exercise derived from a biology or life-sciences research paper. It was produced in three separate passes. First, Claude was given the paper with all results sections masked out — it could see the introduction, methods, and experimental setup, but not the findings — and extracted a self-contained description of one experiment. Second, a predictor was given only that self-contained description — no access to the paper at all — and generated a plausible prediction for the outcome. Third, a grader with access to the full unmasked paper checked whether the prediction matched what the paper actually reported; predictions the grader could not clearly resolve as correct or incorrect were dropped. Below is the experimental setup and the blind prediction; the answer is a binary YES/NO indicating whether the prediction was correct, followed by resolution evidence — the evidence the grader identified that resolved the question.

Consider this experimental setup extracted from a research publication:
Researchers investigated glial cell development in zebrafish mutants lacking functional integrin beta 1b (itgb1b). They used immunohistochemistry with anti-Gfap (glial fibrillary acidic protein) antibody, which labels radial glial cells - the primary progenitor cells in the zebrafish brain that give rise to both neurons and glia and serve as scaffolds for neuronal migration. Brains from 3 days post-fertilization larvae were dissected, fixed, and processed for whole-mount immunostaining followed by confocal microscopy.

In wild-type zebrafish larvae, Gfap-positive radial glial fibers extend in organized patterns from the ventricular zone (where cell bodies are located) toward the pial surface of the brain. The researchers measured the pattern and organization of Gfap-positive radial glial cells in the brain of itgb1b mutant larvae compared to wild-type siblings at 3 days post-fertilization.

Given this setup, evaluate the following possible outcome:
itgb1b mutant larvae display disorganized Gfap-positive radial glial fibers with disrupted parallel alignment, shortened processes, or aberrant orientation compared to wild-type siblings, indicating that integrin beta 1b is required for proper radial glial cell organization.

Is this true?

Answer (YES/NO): NO